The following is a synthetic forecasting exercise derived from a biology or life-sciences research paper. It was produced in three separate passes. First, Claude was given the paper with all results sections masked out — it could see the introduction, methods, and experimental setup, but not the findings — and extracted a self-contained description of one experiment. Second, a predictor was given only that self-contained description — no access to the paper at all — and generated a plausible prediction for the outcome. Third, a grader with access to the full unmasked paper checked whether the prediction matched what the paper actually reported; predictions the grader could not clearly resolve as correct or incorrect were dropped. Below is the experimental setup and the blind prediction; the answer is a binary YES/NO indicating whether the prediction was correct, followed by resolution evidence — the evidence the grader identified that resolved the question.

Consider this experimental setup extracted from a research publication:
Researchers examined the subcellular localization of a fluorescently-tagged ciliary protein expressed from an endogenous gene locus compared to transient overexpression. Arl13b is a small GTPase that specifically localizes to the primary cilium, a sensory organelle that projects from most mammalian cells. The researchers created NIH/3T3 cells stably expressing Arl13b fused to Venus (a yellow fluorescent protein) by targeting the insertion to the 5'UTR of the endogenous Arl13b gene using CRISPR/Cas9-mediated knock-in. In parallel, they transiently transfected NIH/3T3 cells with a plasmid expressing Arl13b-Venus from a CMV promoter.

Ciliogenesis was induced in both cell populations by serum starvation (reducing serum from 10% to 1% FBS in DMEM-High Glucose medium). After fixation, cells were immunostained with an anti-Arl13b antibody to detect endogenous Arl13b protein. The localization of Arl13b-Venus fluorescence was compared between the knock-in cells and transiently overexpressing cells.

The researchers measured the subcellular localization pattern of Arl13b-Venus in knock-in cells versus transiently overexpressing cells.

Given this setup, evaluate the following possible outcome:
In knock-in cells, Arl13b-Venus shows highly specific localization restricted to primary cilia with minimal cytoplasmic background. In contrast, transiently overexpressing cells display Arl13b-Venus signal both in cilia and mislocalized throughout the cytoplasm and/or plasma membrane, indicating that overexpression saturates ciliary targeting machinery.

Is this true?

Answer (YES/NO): YES